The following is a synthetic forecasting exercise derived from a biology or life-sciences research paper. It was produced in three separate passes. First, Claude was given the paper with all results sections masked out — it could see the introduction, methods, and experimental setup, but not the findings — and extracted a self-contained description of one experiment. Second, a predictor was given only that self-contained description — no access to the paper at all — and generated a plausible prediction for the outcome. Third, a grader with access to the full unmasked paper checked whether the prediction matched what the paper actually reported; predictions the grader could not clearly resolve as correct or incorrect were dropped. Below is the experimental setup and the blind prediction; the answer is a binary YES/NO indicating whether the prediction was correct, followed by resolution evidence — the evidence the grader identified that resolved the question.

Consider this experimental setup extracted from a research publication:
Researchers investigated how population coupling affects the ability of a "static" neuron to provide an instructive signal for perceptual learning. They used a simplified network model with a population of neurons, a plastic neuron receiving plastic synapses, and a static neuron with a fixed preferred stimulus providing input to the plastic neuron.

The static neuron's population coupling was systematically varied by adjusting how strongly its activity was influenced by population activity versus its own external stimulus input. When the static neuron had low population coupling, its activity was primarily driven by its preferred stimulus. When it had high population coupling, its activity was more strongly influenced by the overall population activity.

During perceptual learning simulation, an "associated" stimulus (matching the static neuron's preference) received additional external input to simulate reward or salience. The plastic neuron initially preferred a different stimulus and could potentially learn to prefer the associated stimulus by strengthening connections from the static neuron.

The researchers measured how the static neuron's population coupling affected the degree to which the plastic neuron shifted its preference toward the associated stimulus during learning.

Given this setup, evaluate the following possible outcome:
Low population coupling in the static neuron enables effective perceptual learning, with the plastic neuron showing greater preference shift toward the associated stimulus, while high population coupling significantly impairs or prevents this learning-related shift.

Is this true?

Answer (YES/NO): YES